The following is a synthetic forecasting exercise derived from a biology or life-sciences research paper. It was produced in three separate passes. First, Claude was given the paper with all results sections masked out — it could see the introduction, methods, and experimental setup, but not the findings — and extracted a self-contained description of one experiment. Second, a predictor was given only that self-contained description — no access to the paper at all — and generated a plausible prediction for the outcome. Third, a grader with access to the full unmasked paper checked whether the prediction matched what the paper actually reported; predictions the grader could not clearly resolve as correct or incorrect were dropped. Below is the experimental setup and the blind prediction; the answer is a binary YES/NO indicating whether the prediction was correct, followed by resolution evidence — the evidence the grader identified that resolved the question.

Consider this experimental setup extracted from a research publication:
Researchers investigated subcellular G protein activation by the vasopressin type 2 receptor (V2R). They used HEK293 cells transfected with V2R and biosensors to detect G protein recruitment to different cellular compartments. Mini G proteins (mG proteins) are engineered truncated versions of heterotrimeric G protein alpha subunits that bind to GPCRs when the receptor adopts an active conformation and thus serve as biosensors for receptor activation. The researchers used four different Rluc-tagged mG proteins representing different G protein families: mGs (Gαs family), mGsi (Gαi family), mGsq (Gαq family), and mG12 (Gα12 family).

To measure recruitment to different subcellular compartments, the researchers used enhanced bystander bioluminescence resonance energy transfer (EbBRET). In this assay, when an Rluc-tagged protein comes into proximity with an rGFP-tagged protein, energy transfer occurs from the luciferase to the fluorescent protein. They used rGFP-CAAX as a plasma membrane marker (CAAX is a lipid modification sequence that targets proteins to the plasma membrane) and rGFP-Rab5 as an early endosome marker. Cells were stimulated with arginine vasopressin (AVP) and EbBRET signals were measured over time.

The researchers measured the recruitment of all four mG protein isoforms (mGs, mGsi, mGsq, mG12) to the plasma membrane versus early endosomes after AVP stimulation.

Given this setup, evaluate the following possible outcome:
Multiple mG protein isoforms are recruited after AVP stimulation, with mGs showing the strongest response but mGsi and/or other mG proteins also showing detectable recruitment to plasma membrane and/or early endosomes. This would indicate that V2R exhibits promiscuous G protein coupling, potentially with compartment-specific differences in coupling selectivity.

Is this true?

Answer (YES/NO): NO